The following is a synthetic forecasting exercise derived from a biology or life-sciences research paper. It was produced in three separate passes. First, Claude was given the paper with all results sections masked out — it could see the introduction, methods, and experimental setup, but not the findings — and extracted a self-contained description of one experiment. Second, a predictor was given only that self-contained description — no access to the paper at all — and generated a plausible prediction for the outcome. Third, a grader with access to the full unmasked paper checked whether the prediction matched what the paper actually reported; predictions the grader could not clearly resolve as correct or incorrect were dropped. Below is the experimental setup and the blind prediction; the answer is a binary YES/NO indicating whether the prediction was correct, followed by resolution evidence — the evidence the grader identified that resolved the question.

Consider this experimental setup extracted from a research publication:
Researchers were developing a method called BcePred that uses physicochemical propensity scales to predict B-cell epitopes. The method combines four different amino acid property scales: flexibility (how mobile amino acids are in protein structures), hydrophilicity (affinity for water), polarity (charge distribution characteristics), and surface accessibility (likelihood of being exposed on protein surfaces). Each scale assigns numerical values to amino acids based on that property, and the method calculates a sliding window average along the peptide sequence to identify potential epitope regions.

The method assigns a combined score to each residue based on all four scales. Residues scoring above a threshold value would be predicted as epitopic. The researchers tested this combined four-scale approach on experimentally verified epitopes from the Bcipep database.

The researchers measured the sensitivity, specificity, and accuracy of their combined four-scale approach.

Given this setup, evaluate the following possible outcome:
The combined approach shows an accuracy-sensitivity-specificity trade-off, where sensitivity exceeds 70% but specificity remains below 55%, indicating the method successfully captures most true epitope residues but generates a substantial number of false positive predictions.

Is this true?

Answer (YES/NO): NO